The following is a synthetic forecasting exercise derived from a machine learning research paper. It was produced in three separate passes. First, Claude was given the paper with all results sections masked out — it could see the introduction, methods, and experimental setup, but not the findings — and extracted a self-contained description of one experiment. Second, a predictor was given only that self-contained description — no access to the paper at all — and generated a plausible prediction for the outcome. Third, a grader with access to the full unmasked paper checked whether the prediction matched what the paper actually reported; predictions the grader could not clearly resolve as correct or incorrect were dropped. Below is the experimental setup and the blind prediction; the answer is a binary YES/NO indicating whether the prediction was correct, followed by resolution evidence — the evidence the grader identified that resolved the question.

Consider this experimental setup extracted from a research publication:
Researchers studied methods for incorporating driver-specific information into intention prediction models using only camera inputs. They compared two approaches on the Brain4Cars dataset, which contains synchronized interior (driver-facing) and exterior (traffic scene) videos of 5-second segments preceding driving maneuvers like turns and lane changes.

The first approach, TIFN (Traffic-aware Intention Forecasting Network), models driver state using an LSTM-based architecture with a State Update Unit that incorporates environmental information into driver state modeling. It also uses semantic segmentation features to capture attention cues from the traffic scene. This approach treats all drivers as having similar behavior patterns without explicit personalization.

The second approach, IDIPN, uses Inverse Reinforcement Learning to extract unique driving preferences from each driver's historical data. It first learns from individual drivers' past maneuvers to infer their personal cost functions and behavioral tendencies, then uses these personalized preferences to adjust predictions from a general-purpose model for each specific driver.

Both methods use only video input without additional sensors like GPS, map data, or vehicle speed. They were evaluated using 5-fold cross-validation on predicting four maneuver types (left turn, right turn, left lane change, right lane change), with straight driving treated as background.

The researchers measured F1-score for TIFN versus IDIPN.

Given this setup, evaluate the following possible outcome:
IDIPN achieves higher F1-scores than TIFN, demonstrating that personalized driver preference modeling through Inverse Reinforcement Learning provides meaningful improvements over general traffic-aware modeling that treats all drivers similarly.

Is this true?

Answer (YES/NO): YES